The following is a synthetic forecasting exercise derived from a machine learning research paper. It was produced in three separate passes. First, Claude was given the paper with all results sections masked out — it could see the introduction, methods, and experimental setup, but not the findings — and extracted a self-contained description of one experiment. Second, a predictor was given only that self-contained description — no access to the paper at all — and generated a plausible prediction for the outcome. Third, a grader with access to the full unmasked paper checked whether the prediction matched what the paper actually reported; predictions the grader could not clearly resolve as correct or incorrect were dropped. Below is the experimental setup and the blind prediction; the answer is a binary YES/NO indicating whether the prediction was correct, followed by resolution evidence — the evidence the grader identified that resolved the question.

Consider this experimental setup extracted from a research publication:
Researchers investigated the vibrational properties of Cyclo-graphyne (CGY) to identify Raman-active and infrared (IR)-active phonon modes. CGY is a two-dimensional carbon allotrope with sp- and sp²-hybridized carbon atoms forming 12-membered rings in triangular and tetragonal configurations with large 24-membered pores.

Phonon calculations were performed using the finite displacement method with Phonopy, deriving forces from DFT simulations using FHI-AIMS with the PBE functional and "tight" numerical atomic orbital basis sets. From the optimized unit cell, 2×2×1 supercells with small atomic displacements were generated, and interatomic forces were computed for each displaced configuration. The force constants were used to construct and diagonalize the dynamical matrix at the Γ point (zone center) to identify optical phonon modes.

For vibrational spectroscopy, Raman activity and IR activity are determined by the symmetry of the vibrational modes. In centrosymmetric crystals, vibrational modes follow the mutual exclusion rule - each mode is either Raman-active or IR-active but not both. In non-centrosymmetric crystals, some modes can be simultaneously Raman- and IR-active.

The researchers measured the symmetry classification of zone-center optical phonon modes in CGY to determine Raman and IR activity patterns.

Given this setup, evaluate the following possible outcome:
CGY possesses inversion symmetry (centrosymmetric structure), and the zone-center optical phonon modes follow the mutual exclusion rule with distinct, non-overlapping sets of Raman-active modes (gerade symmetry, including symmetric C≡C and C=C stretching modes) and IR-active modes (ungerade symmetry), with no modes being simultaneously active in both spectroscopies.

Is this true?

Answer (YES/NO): YES